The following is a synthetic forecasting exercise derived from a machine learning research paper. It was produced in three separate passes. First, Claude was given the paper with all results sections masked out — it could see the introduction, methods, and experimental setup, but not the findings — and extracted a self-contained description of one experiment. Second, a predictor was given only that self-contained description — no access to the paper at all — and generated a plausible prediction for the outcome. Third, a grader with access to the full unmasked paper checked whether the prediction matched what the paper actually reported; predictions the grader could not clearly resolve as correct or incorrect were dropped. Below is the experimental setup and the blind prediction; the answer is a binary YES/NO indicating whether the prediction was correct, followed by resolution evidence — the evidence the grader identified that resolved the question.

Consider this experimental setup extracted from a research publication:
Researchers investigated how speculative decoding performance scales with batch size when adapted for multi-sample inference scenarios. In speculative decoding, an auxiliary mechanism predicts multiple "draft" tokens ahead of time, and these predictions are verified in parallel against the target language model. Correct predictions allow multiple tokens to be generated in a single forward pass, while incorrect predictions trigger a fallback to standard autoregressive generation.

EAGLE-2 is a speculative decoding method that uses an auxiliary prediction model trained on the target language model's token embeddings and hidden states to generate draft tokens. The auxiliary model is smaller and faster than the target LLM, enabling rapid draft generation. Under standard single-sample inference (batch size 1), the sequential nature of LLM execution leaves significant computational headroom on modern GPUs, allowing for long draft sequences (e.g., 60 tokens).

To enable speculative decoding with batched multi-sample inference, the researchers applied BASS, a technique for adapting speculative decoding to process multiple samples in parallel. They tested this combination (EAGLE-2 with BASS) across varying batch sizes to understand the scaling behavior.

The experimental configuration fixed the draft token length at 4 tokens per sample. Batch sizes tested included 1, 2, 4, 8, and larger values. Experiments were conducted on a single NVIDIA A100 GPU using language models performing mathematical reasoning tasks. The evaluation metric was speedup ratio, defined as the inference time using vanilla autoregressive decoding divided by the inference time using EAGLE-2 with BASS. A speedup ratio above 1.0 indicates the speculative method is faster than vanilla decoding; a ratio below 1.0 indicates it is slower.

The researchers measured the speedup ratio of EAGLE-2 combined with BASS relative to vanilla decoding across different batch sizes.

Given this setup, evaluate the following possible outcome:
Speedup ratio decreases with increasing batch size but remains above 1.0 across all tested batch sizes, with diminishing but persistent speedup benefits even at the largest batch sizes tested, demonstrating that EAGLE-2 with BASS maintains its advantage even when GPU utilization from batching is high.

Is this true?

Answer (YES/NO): NO